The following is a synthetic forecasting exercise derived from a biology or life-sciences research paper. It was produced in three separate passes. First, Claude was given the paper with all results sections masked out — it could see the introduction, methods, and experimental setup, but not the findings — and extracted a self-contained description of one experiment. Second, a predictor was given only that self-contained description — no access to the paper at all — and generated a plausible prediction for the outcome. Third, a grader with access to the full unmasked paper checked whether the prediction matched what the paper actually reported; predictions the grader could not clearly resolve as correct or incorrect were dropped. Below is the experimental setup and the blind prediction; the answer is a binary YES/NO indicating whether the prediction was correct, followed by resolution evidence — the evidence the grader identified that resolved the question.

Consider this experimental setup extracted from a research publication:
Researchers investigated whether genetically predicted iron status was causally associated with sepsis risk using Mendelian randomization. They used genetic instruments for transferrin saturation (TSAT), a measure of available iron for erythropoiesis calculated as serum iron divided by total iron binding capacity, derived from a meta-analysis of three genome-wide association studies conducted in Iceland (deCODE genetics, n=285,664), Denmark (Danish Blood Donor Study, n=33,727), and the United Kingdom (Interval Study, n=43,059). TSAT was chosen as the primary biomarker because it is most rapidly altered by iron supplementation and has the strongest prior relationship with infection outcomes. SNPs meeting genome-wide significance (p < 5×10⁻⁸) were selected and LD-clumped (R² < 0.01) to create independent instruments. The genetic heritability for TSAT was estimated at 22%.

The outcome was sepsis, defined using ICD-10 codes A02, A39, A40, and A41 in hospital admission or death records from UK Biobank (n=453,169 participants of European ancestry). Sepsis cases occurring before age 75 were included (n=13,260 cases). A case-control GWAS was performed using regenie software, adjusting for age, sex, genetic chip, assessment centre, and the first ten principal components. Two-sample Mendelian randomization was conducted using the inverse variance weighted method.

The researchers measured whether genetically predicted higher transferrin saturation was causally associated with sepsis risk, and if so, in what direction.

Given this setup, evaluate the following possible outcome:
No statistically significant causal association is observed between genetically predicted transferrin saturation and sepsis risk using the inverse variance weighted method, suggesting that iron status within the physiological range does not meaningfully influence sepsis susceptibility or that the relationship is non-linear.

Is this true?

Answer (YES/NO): NO